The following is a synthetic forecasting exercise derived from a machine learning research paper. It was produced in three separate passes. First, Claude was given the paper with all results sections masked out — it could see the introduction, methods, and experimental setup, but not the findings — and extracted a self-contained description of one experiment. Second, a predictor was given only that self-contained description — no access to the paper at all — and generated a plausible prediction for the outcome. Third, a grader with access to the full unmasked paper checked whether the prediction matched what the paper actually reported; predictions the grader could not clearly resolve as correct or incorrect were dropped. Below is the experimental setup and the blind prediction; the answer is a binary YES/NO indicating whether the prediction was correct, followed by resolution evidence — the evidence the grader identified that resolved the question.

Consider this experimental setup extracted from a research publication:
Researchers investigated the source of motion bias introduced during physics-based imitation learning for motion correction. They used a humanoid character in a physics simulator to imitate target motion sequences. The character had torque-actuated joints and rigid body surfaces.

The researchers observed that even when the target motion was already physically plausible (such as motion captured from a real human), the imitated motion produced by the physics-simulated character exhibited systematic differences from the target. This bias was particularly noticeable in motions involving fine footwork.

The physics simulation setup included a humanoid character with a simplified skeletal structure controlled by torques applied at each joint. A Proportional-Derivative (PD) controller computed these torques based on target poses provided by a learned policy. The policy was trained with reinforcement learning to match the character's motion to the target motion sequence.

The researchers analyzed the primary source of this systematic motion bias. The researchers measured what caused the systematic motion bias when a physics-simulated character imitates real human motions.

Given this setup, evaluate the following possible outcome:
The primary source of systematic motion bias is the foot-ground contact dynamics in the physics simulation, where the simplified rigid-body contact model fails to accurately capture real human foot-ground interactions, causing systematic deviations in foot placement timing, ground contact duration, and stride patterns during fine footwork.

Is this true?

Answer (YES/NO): NO